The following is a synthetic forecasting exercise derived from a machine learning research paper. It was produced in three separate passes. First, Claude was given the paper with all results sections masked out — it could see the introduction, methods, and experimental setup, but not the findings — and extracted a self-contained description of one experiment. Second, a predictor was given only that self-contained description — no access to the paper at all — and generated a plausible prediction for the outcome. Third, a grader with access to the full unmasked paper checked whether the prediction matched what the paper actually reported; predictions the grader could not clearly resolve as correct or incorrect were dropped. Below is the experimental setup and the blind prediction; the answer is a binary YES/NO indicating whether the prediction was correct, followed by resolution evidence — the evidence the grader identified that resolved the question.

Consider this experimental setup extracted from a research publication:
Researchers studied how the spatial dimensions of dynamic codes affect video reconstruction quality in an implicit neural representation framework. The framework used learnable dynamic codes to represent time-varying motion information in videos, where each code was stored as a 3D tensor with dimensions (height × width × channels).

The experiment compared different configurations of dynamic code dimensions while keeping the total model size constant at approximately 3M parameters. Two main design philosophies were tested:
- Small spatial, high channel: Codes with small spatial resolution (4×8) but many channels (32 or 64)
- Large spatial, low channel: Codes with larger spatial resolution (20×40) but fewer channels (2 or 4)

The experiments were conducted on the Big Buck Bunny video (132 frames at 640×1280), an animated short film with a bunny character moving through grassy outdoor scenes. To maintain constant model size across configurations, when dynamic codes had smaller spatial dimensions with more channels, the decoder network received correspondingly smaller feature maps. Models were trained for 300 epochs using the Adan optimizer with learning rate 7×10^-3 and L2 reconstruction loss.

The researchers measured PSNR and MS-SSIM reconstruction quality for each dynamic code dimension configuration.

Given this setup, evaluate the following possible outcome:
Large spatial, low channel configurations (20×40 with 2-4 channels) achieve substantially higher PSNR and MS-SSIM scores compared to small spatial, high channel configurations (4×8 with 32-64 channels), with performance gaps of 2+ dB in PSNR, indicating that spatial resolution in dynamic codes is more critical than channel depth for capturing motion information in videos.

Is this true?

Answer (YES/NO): NO